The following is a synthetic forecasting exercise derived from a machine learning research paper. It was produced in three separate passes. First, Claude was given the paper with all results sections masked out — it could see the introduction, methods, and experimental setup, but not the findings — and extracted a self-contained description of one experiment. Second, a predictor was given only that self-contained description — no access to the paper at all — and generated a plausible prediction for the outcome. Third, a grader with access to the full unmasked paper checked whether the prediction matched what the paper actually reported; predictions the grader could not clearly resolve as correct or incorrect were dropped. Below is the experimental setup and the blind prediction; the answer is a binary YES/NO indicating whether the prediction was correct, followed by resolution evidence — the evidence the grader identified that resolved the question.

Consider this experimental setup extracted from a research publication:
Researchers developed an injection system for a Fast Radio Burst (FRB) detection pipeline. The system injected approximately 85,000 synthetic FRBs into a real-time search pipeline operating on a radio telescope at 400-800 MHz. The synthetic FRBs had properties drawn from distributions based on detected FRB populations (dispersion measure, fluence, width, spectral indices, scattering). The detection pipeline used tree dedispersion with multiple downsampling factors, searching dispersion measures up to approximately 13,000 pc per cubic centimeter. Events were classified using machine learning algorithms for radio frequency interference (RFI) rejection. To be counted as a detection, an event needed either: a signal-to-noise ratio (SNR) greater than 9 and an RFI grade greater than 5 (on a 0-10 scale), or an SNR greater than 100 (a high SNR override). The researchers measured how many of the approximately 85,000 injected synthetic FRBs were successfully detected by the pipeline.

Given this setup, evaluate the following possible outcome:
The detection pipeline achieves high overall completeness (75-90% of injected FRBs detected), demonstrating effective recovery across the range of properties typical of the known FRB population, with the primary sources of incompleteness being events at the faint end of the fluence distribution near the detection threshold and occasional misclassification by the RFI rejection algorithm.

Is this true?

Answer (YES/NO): NO